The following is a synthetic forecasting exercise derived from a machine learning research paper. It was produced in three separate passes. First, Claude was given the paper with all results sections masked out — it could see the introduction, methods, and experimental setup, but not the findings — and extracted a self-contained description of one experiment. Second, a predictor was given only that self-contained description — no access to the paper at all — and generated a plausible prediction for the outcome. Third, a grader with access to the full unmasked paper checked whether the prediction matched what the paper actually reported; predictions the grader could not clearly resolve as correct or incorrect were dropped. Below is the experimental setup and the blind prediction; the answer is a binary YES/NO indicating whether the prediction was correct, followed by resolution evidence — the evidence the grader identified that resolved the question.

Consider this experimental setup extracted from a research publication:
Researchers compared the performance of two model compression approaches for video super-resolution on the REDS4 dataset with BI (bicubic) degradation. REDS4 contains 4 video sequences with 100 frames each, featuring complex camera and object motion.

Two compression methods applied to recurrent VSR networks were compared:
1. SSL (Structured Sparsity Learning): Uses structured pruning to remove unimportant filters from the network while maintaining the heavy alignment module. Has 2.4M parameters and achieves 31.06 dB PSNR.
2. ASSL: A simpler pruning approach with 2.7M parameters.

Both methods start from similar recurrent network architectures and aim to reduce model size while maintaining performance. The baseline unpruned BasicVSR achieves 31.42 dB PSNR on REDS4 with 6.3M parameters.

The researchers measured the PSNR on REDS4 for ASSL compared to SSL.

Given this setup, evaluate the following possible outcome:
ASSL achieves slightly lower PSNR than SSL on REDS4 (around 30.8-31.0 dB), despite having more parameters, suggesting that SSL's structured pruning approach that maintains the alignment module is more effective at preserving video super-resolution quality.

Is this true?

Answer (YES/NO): NO